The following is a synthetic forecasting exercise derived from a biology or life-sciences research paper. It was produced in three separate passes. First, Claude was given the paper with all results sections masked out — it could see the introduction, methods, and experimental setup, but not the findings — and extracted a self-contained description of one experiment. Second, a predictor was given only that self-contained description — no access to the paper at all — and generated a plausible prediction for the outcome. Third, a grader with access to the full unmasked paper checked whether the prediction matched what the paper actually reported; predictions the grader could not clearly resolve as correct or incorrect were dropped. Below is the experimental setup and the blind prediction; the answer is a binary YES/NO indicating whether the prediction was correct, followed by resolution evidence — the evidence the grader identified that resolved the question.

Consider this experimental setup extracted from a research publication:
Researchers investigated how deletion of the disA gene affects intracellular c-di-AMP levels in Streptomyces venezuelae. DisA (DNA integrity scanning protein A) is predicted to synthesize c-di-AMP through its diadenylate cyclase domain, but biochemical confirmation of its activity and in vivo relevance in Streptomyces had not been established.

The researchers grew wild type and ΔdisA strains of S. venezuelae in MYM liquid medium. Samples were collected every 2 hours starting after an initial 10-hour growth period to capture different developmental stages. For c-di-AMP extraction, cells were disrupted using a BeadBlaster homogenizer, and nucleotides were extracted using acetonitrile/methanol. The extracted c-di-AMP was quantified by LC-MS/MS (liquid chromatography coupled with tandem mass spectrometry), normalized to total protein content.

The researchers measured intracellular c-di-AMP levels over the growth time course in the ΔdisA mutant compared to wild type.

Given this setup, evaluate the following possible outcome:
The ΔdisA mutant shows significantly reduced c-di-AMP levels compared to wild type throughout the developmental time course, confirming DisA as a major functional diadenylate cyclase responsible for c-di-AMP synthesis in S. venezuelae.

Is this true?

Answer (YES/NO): YES